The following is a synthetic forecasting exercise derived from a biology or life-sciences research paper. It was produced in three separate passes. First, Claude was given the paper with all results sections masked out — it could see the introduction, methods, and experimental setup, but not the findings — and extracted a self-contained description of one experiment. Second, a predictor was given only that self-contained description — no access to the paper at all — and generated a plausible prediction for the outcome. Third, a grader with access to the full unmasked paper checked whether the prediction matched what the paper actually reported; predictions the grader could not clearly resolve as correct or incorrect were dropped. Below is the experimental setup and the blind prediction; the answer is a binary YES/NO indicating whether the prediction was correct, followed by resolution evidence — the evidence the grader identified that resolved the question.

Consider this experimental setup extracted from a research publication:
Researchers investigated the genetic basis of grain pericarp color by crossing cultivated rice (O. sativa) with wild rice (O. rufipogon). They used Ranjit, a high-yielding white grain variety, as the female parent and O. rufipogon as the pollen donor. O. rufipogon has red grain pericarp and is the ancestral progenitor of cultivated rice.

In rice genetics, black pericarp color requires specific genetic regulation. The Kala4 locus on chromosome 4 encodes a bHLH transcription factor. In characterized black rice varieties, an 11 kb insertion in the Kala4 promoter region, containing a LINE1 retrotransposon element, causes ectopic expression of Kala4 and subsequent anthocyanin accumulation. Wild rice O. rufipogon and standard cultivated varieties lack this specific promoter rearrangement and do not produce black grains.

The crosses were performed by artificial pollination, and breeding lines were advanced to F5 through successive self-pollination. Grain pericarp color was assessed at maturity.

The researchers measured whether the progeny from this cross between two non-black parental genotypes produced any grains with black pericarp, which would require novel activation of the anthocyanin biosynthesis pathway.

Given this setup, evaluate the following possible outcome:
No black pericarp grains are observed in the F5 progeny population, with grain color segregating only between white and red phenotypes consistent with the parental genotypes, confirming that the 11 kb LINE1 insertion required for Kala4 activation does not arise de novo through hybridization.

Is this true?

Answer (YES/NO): YES